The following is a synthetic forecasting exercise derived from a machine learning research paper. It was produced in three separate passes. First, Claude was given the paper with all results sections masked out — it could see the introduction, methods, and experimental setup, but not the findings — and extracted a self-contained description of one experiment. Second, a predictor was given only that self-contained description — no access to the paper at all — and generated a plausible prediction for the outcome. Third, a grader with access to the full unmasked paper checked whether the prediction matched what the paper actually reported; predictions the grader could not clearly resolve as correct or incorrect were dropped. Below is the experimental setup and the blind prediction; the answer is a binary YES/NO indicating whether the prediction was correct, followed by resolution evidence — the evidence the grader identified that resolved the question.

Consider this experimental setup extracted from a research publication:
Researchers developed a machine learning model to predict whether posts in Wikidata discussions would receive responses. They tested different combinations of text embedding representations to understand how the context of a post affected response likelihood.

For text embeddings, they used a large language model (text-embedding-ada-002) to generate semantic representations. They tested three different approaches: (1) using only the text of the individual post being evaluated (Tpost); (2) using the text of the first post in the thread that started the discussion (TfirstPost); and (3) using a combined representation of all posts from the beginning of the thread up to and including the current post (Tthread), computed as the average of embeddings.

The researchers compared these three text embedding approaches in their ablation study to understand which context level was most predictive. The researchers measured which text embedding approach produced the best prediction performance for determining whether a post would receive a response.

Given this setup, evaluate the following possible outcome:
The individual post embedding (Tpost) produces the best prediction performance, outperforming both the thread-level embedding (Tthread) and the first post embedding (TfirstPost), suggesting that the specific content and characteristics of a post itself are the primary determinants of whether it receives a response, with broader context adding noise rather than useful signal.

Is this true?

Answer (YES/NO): NO